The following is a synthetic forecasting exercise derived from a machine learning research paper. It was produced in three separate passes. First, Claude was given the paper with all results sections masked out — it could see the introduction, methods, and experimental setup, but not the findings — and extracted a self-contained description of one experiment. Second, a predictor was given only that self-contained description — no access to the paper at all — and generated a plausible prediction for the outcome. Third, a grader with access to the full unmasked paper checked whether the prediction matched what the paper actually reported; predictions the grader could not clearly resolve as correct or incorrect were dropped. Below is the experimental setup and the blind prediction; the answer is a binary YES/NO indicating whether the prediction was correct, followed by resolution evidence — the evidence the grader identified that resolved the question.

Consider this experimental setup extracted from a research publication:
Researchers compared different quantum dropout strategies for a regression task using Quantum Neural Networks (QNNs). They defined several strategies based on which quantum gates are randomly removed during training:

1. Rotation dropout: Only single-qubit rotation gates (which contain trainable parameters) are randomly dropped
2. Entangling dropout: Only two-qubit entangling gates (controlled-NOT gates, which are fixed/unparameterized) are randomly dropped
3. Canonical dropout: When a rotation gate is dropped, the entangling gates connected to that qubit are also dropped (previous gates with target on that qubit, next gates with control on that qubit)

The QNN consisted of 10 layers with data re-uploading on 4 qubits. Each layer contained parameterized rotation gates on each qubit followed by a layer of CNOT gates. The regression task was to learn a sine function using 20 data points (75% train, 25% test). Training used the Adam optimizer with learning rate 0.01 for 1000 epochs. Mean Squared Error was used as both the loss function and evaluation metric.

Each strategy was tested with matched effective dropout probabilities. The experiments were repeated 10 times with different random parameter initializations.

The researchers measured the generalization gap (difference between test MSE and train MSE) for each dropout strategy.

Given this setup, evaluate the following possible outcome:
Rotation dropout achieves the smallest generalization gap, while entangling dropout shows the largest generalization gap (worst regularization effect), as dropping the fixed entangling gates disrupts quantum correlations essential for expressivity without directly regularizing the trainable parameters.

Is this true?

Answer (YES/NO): NO